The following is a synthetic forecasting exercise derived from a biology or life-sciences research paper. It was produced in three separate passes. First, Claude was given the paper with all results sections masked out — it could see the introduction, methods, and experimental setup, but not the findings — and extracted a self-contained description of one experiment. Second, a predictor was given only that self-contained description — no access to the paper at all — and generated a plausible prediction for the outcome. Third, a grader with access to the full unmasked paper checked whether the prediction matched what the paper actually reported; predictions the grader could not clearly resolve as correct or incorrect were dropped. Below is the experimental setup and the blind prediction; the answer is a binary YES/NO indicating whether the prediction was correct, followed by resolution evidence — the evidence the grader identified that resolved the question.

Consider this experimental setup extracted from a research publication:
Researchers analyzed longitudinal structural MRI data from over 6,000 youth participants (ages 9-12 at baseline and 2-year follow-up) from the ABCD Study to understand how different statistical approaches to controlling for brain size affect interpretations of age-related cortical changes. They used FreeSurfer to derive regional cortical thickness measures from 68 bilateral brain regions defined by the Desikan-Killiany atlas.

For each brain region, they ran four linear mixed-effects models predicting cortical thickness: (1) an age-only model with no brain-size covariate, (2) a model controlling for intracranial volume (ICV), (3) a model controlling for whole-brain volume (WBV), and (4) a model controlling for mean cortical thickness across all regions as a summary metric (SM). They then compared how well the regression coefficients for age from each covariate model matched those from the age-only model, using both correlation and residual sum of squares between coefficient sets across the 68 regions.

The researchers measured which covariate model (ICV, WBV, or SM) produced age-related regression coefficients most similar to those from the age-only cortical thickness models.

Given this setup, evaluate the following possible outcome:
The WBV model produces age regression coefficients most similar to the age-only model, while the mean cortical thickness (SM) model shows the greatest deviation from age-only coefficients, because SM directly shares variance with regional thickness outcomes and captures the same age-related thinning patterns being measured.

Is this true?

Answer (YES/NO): YES